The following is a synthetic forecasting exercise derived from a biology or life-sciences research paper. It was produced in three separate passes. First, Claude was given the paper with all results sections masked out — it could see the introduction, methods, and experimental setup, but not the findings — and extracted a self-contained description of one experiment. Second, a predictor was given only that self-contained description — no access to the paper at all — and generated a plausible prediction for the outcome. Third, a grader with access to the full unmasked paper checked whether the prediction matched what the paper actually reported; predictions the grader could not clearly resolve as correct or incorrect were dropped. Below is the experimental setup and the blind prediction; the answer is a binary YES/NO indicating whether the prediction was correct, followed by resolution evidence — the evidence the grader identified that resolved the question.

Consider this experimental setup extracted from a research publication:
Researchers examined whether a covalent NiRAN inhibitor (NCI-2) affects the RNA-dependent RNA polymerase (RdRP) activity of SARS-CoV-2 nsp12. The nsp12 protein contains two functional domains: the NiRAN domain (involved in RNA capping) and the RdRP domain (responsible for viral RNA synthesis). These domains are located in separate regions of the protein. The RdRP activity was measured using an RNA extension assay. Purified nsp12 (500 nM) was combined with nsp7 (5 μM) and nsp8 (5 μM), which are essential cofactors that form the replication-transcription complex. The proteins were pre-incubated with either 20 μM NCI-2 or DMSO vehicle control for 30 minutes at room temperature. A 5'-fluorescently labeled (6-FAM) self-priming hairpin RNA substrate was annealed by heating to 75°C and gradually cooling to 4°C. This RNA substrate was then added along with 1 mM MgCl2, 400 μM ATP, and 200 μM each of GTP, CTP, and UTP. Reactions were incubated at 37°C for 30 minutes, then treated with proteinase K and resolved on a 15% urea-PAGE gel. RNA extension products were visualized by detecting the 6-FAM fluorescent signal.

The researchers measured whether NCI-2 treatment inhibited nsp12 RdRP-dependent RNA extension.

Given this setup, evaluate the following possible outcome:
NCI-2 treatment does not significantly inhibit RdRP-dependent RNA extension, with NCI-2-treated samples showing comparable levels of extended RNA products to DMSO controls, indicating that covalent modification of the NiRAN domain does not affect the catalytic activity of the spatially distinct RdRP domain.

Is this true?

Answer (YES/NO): YES